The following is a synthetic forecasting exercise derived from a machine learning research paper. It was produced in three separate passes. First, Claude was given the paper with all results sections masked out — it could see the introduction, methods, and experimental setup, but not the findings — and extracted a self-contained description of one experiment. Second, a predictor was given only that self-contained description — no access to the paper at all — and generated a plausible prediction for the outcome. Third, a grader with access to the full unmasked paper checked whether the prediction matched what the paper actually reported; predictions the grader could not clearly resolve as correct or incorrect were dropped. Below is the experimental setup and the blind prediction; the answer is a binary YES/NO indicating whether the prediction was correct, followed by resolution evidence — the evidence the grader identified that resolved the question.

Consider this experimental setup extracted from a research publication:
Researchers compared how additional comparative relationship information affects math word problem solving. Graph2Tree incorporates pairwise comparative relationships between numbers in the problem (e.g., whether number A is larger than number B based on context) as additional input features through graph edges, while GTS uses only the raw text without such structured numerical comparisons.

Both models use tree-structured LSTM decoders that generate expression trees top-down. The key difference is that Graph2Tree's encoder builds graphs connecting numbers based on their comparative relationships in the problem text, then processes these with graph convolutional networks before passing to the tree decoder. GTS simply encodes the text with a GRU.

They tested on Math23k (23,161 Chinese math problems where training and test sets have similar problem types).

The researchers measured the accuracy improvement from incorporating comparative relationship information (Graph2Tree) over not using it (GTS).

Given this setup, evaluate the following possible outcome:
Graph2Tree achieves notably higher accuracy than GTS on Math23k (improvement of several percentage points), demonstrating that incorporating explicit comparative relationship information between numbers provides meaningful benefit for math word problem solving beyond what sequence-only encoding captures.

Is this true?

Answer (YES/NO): NO